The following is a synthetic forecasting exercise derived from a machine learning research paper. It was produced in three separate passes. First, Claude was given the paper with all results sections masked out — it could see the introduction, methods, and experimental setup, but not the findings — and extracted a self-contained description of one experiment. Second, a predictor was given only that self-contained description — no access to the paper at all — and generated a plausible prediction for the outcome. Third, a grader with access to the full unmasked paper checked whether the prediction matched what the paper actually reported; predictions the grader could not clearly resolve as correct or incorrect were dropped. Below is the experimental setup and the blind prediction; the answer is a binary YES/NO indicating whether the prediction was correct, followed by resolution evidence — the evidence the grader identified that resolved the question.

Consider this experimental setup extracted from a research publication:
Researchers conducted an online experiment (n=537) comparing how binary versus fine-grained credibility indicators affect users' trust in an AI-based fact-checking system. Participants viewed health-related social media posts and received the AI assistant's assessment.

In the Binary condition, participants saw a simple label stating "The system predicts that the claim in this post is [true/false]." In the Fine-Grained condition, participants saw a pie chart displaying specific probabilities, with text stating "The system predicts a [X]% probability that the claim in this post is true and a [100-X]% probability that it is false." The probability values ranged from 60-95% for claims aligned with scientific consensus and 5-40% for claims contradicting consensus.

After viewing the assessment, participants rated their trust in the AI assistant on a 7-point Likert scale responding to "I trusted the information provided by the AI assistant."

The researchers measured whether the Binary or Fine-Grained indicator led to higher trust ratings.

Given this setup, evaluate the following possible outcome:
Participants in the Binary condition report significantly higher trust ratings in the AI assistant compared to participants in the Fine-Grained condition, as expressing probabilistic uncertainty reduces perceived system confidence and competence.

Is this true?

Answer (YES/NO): NO